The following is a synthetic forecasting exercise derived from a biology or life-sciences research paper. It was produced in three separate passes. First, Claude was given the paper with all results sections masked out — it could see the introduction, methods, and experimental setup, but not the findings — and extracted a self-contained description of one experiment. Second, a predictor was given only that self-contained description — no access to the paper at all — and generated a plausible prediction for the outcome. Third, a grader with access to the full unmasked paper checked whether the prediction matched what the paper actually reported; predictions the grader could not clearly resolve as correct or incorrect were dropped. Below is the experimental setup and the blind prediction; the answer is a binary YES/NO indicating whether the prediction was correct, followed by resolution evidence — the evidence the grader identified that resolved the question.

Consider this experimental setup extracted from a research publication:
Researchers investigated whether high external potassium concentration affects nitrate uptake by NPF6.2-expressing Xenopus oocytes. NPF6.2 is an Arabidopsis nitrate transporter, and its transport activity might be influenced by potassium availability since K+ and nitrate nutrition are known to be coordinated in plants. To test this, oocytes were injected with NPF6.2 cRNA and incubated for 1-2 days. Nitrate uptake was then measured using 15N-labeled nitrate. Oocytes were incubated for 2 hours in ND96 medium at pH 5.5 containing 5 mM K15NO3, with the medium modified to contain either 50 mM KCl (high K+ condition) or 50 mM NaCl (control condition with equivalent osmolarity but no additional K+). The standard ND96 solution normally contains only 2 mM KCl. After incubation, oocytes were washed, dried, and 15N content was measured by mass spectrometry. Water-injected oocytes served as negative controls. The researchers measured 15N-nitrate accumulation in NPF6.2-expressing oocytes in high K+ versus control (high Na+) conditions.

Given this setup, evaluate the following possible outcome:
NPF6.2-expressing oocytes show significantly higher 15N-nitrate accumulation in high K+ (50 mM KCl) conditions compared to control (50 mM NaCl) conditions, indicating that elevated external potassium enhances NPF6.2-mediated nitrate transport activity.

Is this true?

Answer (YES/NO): NO